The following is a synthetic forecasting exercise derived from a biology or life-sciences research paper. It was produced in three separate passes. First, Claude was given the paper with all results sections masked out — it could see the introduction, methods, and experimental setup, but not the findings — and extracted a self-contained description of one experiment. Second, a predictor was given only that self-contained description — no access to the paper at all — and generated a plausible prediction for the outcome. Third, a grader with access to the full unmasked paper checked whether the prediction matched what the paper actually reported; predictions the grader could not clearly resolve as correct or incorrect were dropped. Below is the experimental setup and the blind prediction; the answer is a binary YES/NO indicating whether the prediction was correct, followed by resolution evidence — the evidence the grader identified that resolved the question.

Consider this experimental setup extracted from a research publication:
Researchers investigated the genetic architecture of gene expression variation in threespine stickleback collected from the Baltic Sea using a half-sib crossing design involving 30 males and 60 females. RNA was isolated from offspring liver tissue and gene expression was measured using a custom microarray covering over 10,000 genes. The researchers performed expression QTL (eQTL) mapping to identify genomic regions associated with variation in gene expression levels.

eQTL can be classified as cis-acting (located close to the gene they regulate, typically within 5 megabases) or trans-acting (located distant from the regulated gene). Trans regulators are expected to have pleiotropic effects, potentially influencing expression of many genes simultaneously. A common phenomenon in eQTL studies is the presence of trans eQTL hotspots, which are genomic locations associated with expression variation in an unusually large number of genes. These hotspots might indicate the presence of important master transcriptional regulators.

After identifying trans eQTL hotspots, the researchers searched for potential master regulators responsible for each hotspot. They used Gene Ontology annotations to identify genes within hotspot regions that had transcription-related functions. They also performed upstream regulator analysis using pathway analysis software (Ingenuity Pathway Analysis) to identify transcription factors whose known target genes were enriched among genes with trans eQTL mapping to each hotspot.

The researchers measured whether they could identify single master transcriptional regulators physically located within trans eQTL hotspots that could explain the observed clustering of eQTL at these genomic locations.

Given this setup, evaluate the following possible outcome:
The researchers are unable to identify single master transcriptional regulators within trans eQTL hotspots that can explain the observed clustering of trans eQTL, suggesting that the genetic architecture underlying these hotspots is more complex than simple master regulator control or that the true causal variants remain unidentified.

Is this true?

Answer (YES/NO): YES